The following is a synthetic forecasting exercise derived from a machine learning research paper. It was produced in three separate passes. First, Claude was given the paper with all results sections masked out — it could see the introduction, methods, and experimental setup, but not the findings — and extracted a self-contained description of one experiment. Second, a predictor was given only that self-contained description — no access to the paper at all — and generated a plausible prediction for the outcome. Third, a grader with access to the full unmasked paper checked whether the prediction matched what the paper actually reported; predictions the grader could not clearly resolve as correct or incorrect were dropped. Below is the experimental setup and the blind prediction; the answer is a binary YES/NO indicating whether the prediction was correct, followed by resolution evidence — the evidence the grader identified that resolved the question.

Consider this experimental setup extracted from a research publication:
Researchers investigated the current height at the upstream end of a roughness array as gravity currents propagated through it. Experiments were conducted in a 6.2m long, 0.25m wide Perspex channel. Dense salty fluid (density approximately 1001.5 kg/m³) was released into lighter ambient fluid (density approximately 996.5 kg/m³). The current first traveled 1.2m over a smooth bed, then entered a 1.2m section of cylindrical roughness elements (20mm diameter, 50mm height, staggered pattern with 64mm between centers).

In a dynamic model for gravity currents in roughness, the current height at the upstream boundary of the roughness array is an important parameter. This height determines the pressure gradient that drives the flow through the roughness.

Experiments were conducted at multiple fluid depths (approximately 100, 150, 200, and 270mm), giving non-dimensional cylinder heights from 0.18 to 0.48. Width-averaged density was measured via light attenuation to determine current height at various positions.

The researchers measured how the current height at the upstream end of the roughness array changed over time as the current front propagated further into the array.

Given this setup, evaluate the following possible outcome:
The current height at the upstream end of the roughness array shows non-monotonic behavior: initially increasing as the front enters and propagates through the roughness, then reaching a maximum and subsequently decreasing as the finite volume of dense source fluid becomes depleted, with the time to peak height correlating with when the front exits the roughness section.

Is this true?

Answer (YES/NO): NO